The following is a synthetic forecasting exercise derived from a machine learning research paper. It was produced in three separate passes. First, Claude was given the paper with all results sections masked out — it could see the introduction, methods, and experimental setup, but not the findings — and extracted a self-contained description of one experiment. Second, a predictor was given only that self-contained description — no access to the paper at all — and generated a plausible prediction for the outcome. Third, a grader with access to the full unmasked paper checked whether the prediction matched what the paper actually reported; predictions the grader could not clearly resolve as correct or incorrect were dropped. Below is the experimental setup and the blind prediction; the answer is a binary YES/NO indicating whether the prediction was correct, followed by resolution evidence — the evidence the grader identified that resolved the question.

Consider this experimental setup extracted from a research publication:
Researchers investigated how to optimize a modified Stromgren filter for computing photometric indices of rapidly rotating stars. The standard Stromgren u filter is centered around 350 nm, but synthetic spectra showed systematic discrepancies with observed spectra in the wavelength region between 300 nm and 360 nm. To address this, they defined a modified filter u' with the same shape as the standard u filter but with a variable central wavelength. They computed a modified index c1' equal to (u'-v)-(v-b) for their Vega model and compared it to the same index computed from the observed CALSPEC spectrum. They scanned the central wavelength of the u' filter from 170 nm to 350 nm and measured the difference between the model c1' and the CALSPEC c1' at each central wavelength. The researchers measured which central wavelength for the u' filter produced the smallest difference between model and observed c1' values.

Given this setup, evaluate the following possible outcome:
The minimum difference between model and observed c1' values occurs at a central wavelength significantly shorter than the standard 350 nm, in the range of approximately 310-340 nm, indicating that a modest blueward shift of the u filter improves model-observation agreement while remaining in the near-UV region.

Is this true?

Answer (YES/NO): NO